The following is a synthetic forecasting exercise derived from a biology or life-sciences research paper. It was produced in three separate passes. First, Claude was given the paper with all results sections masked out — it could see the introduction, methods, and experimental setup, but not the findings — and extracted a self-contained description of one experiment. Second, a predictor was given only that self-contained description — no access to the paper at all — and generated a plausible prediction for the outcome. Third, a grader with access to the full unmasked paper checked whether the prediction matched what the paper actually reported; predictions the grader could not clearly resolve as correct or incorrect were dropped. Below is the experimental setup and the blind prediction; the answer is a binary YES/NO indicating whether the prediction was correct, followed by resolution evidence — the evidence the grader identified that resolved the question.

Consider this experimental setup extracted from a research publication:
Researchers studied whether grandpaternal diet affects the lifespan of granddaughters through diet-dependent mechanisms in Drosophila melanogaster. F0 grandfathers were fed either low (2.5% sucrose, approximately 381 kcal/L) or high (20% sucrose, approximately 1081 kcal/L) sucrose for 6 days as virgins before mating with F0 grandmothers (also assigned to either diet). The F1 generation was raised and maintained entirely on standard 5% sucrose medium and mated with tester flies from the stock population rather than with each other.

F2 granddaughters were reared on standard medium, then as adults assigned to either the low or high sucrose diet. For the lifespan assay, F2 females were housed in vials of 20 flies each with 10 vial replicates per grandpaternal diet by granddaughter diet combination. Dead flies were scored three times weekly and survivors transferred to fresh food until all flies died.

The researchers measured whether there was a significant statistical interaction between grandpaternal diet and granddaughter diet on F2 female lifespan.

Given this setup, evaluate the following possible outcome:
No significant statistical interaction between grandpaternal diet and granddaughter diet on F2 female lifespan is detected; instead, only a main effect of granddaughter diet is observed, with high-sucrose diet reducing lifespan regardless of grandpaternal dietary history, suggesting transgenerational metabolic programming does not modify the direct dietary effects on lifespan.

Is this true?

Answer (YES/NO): NO